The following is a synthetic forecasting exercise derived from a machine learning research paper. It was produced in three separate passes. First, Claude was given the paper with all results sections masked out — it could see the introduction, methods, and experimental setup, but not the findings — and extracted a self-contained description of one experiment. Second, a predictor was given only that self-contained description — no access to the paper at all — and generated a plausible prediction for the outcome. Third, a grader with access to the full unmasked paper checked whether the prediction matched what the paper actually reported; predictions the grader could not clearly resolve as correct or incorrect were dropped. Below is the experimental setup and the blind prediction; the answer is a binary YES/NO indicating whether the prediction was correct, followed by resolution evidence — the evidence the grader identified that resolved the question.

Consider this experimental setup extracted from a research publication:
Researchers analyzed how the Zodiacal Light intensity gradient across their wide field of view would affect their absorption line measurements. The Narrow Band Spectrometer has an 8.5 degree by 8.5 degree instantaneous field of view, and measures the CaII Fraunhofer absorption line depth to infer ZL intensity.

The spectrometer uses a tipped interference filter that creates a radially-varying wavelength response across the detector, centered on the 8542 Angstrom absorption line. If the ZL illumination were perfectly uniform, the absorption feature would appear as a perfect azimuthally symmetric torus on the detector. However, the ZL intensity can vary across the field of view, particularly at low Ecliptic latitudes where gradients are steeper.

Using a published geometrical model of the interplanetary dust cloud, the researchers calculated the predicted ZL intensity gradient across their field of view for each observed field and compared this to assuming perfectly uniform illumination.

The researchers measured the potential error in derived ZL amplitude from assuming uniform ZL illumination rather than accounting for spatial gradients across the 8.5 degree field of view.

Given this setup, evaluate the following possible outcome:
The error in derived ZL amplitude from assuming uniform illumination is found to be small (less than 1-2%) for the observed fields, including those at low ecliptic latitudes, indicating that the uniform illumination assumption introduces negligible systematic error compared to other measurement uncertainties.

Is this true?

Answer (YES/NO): NO